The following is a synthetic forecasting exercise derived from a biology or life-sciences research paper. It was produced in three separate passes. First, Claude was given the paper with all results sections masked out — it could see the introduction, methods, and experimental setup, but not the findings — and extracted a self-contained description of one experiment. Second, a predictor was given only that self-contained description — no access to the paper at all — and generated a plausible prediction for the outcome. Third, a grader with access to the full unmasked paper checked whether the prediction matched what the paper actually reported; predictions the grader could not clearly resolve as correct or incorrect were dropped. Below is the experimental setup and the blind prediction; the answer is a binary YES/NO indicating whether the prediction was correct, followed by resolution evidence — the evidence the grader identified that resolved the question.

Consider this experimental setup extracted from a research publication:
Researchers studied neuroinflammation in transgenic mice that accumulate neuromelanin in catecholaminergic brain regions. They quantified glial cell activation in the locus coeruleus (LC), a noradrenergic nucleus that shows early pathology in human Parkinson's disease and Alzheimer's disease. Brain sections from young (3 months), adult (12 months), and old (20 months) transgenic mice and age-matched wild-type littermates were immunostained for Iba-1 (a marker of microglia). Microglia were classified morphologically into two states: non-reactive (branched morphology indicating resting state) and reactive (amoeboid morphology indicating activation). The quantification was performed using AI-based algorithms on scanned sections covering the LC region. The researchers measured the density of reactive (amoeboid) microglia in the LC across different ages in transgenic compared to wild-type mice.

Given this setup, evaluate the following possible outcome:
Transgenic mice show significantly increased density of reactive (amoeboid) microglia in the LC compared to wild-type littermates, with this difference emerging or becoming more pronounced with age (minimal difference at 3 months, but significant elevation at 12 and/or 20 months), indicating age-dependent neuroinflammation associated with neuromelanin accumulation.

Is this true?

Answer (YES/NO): NO